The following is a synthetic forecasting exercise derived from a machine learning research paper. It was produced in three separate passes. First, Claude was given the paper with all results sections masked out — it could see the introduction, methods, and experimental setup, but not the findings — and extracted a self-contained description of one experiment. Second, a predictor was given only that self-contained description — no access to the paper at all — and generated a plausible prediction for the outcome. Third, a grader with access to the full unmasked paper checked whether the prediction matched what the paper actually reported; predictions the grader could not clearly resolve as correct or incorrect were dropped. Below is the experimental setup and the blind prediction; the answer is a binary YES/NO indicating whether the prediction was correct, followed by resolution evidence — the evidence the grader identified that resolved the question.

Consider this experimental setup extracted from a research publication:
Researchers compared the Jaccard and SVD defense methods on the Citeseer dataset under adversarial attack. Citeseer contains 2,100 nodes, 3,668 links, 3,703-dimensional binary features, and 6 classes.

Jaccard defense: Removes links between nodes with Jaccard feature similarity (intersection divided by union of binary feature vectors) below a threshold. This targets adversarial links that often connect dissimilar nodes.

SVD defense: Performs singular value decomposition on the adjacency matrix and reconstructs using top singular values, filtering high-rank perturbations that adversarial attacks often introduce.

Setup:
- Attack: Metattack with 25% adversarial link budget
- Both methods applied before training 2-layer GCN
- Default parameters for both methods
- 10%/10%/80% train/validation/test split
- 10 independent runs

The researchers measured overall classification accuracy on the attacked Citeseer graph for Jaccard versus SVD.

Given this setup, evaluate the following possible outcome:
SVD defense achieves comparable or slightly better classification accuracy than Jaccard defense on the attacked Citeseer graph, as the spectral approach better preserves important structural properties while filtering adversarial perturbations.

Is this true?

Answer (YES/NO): NO